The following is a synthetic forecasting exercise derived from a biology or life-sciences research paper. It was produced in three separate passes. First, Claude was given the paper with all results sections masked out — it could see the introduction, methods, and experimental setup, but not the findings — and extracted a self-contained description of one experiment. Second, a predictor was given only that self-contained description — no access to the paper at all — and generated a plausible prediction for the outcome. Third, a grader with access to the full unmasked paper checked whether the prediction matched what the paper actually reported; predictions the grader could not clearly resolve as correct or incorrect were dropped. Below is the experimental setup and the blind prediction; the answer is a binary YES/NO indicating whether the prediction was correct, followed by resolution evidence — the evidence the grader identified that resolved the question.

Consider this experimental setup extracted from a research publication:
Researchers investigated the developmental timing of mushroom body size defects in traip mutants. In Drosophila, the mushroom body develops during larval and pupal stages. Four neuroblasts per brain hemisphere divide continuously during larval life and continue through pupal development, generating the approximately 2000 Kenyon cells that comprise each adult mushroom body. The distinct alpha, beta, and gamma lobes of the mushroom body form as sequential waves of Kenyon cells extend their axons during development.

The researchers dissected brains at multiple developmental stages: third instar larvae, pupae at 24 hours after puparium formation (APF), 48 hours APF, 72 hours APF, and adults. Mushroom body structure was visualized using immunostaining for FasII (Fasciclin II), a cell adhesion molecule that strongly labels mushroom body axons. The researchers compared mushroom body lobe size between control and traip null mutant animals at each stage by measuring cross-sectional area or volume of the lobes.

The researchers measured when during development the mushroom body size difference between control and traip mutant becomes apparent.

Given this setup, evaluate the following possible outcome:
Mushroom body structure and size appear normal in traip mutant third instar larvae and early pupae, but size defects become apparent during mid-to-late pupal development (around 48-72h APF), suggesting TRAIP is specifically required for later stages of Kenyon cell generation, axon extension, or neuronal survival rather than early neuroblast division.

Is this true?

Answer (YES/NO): NO